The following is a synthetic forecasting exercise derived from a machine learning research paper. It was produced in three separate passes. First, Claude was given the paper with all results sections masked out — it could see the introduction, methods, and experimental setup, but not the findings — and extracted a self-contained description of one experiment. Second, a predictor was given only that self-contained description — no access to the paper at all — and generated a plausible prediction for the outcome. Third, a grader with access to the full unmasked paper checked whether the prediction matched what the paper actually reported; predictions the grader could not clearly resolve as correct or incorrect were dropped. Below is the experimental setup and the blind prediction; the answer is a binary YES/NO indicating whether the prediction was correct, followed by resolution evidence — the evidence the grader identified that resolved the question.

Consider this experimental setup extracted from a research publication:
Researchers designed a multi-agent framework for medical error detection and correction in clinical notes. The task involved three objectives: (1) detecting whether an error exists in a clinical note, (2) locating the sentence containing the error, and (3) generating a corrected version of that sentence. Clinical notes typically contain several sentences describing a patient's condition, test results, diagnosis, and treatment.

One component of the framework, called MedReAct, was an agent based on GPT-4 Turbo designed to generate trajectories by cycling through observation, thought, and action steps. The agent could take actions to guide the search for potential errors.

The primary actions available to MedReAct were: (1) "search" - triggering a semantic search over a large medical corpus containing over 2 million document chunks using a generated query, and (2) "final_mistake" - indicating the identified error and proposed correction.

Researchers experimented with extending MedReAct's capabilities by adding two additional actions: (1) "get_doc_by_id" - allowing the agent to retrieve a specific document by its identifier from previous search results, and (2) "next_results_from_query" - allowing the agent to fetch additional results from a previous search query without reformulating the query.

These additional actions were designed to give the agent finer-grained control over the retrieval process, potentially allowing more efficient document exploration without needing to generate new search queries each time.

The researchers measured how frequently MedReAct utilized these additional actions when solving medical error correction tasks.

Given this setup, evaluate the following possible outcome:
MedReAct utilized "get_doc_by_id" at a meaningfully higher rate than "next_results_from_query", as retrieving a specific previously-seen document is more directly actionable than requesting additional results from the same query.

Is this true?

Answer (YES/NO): NO